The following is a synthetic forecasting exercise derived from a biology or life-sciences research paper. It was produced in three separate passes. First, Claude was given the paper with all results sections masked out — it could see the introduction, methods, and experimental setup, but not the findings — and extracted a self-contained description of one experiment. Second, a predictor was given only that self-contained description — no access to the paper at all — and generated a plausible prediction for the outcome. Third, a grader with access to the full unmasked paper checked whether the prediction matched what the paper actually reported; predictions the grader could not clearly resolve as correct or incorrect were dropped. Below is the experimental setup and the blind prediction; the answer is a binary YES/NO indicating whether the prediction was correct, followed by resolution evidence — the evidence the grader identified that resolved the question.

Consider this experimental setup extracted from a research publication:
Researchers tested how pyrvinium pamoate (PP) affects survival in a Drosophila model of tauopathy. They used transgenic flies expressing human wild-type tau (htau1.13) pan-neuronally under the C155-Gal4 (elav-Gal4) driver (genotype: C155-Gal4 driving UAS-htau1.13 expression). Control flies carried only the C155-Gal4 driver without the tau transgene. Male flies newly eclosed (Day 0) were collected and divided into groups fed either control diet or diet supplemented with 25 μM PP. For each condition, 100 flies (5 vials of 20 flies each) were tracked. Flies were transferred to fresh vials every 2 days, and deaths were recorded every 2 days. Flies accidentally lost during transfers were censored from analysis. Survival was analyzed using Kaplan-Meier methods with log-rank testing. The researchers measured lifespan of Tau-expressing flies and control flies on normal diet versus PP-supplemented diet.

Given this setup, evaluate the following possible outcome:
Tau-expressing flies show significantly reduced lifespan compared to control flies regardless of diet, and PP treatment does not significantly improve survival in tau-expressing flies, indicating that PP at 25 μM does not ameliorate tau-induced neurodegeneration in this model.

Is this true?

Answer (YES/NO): NO